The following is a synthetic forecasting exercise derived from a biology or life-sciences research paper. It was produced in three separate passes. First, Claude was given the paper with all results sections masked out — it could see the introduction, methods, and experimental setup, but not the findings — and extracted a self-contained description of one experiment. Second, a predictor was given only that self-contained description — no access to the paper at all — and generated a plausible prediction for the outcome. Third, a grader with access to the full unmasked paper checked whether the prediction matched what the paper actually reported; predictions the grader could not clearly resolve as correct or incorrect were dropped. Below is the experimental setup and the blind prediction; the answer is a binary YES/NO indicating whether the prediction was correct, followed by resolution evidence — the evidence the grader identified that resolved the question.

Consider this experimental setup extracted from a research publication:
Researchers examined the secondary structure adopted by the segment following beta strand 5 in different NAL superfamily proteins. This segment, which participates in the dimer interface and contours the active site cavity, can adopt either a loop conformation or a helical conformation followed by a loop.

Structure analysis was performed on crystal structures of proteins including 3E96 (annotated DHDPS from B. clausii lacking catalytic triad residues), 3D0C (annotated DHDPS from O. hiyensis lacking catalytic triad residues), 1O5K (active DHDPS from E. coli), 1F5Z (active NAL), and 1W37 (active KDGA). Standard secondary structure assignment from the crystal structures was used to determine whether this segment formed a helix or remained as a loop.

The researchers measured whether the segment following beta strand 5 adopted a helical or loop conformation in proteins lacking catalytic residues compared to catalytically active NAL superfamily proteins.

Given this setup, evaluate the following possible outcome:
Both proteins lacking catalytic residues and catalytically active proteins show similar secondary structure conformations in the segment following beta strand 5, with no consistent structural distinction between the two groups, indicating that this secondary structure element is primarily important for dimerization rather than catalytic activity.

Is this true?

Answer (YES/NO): NO